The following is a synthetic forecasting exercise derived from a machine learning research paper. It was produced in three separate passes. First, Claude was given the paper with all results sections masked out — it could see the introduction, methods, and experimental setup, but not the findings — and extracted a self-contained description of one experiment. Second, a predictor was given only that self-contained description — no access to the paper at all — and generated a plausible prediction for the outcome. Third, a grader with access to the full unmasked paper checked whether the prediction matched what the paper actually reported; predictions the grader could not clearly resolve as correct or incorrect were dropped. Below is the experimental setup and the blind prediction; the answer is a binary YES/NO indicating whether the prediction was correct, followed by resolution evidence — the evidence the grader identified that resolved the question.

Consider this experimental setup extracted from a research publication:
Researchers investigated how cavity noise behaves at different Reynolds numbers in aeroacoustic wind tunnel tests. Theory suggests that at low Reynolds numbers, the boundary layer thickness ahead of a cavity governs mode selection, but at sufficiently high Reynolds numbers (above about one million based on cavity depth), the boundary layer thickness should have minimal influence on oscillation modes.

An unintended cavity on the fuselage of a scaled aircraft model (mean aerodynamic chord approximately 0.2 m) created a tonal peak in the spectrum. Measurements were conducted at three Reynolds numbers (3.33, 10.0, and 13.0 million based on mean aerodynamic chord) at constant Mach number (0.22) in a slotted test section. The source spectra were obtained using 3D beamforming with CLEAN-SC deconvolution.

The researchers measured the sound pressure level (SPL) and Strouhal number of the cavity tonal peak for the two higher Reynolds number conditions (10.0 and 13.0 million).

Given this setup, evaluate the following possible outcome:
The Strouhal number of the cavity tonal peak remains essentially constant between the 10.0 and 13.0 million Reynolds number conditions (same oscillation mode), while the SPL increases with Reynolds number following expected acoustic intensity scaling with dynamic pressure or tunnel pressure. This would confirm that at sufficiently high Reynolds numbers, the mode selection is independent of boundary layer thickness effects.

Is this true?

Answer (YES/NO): NO